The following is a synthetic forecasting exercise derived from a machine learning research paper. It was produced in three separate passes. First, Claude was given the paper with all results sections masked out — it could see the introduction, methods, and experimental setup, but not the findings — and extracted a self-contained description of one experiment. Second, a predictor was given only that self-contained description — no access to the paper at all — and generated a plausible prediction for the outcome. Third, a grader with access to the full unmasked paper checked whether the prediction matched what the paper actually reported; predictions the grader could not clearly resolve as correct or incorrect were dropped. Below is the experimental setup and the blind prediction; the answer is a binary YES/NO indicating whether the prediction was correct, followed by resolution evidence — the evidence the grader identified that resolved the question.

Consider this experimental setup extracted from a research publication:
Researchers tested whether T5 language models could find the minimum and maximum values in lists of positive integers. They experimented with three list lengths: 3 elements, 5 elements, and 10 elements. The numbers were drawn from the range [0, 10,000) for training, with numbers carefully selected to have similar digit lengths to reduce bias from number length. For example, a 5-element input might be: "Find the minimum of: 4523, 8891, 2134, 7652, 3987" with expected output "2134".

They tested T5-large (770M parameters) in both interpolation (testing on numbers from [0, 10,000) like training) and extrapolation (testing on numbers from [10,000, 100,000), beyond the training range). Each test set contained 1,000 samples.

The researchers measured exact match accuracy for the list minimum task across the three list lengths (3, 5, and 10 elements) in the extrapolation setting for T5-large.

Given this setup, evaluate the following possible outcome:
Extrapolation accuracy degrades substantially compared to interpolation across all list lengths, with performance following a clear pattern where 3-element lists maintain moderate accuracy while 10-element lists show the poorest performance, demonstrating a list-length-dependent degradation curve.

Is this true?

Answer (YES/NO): YES